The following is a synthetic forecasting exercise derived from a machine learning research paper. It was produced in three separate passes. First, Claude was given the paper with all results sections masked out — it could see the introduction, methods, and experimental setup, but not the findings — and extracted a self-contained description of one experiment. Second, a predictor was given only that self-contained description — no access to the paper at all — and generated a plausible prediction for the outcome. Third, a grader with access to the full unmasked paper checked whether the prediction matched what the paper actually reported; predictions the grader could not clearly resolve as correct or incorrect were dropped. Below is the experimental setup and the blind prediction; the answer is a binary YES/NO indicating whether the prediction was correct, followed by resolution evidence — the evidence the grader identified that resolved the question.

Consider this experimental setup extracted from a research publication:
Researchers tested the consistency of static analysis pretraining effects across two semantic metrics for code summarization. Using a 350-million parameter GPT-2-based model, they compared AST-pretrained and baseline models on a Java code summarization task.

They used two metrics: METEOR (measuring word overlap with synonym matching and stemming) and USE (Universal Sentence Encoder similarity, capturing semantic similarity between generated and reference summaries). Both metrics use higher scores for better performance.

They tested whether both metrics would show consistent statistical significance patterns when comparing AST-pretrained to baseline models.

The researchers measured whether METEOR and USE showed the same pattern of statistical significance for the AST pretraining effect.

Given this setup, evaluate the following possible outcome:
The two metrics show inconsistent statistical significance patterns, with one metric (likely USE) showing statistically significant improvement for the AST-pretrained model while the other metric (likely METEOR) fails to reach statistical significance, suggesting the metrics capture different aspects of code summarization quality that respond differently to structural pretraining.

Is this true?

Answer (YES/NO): NO